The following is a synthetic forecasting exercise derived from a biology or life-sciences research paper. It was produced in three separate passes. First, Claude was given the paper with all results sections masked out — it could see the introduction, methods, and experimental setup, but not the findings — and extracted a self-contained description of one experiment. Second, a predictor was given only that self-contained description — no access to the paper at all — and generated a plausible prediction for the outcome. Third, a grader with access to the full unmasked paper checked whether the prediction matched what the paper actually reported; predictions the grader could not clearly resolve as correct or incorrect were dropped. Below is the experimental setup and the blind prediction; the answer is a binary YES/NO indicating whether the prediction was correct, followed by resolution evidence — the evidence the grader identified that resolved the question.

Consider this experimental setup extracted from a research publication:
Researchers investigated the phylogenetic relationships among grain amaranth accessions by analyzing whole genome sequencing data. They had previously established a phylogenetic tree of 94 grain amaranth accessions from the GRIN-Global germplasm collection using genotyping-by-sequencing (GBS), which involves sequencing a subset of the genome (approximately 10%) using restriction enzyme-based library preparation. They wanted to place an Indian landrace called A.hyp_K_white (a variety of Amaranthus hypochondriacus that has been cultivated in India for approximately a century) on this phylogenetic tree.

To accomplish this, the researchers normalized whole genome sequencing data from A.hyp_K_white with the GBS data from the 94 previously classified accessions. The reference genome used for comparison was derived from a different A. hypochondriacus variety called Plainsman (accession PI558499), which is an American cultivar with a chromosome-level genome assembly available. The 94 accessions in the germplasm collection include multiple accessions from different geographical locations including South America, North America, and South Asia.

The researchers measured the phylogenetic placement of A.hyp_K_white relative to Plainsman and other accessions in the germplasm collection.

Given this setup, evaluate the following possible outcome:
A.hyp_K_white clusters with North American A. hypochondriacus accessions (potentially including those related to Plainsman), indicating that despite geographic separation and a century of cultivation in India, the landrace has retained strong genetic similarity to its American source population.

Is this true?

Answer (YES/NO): NO